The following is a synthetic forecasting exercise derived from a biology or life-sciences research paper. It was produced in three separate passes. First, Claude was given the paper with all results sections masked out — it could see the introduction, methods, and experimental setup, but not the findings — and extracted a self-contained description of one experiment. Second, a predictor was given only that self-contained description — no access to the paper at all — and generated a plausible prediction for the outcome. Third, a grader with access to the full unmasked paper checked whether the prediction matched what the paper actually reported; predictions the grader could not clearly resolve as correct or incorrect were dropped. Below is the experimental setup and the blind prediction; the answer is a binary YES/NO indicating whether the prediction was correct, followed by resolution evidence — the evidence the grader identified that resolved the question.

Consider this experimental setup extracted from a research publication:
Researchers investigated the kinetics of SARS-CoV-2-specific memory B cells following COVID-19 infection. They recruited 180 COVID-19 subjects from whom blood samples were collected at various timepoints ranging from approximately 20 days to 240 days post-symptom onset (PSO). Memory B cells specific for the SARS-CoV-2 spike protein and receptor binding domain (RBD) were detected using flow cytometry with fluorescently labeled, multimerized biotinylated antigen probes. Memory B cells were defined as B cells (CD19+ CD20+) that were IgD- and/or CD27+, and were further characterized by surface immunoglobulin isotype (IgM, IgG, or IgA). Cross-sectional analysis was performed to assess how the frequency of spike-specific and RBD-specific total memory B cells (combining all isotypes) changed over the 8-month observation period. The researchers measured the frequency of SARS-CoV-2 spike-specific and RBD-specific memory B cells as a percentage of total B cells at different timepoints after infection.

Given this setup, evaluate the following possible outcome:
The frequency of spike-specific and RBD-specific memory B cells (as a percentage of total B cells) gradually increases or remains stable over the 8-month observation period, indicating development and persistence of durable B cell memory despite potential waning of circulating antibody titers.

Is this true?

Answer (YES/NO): YES